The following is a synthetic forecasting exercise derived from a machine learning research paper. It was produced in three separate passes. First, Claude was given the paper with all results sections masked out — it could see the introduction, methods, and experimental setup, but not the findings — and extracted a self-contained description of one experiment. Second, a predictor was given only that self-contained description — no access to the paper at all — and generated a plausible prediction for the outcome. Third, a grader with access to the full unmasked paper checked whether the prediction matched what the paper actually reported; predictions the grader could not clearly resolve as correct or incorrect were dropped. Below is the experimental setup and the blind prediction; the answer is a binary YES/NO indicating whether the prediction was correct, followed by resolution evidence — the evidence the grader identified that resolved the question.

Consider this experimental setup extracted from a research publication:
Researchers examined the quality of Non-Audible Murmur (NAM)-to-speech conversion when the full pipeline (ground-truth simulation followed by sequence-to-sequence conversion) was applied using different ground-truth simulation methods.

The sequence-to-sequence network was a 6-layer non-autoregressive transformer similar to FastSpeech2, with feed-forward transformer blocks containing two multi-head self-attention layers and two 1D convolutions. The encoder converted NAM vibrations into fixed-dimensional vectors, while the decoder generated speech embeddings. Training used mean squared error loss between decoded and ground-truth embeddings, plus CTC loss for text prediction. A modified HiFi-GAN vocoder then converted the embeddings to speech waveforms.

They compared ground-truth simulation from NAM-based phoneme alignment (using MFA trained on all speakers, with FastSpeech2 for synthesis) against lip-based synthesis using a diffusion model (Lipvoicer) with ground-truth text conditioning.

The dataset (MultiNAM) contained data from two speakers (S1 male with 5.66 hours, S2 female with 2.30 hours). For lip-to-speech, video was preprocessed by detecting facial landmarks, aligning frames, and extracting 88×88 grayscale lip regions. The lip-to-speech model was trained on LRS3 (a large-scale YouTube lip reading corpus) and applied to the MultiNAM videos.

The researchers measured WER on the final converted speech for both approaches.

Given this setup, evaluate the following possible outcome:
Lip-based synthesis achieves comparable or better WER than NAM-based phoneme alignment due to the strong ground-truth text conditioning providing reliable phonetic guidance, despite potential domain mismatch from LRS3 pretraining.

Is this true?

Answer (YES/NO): NO